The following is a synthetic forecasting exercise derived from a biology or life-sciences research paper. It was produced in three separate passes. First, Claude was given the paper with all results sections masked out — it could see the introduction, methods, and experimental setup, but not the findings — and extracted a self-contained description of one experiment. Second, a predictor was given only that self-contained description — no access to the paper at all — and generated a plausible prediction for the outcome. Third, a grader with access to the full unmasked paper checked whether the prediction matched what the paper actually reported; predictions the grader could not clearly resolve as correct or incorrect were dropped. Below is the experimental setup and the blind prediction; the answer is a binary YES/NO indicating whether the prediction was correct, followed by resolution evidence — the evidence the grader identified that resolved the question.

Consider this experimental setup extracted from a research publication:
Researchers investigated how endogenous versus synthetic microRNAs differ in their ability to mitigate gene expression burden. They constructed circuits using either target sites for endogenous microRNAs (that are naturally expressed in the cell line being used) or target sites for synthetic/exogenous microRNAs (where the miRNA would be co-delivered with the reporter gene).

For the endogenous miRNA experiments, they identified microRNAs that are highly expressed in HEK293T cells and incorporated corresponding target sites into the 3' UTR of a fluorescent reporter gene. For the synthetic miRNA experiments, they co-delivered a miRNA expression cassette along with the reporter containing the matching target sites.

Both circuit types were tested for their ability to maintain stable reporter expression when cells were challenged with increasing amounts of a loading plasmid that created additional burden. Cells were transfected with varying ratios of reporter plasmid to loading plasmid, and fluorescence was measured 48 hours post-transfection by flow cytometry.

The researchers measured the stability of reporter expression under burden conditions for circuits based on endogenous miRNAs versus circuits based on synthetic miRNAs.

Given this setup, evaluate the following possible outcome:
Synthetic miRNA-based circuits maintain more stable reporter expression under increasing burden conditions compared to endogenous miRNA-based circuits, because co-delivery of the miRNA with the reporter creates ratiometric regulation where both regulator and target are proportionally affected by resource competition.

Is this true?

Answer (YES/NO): NO